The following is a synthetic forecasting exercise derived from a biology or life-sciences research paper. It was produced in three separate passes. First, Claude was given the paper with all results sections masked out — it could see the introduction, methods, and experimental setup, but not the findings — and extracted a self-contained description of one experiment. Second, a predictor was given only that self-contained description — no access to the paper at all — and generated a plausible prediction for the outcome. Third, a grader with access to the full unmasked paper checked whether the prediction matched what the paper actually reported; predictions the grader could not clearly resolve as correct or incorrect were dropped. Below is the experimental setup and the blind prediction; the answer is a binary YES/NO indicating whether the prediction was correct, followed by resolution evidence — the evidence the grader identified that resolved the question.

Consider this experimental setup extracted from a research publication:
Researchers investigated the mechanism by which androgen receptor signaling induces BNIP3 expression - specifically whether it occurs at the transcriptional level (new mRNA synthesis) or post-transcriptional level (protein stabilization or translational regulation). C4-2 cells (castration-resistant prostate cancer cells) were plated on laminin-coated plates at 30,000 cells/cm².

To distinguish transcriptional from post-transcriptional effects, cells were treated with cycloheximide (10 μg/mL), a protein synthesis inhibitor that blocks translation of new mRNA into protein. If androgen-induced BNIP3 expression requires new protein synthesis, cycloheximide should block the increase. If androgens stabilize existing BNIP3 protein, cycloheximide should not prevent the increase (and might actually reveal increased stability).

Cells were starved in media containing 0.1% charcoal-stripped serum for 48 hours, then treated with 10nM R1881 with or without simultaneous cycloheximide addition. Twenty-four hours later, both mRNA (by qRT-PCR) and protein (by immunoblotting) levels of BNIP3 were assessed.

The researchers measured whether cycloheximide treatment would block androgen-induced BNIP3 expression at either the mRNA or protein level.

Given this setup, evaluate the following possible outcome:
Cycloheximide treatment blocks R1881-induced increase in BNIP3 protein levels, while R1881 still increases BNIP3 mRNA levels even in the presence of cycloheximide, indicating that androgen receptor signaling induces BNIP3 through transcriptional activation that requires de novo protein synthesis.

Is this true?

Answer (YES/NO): NO